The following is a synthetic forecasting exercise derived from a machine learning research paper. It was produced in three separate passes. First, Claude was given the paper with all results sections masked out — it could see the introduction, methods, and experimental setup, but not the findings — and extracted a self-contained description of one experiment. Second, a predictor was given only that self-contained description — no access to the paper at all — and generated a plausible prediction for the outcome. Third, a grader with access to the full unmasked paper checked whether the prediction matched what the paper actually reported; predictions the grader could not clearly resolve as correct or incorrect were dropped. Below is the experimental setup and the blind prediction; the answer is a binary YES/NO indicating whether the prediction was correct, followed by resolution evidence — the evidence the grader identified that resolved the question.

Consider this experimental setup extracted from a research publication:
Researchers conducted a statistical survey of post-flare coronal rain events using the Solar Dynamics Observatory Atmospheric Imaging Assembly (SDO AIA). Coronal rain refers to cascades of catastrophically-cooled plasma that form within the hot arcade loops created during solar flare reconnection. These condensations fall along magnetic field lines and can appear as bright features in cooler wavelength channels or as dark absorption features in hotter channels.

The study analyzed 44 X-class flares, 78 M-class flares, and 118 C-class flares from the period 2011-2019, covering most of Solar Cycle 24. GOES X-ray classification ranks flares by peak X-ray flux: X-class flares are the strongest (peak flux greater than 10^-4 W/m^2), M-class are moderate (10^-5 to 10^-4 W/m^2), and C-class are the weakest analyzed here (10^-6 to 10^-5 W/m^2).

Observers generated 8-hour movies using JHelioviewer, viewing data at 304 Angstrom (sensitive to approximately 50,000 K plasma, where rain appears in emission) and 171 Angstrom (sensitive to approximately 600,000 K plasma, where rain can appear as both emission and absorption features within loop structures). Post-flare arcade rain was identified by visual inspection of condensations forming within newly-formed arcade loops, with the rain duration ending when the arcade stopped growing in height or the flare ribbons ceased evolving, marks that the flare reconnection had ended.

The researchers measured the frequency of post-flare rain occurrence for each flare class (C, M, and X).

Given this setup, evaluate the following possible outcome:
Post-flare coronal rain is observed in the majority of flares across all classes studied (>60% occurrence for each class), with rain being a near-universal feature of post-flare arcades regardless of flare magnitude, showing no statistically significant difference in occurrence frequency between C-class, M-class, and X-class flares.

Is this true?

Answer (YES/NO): NO